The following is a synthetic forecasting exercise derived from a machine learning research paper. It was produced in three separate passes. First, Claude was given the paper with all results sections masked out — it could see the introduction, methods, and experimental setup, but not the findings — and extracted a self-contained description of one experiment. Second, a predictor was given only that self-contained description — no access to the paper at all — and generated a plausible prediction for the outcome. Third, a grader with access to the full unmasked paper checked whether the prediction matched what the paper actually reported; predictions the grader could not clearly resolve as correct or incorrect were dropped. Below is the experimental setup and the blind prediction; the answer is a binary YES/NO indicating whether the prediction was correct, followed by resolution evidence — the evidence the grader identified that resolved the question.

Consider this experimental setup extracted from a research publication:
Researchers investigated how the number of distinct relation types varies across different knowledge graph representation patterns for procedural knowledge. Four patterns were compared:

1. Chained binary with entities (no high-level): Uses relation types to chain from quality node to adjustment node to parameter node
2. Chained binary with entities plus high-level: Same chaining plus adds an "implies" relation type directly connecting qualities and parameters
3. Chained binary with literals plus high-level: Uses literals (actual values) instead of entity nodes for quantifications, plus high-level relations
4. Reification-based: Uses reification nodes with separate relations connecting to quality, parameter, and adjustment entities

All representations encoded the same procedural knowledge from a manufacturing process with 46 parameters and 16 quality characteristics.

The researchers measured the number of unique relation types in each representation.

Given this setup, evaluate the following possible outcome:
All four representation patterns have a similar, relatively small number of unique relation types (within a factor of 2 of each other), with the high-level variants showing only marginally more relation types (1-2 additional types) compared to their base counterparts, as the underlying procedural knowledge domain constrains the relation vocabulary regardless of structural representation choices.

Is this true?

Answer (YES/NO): NO